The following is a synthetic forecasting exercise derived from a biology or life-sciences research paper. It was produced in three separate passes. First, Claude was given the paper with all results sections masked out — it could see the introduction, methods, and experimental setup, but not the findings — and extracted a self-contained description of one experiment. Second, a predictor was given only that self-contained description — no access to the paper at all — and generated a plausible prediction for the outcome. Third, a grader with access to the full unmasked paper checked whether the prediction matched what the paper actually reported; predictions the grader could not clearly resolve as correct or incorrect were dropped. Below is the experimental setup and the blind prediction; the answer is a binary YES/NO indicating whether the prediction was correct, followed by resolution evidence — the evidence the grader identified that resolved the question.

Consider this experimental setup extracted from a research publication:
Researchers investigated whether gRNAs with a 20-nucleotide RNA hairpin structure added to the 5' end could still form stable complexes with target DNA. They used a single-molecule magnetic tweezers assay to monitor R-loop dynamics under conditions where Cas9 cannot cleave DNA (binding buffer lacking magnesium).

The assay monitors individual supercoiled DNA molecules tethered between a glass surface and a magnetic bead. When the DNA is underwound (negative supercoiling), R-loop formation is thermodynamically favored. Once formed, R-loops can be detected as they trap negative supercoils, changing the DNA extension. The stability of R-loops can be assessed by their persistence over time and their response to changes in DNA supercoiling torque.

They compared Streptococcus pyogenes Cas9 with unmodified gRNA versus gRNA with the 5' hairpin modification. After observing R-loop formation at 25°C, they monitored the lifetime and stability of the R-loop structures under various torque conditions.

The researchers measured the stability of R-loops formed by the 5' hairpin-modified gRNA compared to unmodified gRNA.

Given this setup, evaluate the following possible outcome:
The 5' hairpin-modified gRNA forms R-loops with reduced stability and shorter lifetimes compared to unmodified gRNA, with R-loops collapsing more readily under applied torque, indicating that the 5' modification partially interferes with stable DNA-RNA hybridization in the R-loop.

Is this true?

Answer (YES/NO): NO